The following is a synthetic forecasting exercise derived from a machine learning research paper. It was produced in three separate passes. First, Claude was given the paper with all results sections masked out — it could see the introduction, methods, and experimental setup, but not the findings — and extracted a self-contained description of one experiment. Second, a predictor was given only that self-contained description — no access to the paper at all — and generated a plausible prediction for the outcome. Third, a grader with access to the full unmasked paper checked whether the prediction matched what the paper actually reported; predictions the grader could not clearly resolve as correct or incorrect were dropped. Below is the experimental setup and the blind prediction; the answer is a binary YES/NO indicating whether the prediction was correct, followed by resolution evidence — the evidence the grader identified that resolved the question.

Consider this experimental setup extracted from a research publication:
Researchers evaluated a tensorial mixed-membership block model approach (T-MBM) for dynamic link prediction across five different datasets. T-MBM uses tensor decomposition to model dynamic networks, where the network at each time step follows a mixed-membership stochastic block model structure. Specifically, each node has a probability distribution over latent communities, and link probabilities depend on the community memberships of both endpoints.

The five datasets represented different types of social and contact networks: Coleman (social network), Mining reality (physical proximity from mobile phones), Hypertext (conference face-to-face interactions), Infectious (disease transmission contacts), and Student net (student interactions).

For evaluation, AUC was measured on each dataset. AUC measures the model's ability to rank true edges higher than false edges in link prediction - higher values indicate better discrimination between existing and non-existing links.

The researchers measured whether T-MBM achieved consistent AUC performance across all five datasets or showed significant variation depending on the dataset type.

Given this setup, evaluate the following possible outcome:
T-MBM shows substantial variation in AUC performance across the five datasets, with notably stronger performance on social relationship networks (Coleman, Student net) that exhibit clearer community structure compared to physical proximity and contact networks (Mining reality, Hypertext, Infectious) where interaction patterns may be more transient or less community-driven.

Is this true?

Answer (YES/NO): YES